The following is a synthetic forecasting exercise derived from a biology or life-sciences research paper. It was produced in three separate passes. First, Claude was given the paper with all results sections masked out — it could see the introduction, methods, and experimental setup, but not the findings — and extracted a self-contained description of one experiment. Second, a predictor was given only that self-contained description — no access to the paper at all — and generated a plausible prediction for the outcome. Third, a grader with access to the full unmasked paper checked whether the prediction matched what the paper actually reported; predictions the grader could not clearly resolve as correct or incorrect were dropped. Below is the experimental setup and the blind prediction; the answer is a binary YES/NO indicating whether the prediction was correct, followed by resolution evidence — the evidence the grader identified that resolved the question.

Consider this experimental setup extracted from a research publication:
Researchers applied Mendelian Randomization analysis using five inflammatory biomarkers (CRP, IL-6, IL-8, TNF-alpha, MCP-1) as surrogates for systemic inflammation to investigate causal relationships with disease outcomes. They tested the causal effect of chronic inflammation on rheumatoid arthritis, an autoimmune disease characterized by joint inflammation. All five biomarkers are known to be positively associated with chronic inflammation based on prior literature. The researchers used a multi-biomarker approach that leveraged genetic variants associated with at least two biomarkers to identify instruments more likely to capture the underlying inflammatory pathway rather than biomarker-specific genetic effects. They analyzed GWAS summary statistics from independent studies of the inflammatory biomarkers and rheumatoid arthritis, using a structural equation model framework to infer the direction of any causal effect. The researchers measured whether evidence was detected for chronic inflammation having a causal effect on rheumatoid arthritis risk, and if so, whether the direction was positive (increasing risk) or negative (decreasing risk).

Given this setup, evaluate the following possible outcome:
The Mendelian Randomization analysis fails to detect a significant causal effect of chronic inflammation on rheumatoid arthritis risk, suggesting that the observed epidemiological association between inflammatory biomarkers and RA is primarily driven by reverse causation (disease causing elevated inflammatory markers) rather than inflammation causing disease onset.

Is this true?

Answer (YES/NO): NO